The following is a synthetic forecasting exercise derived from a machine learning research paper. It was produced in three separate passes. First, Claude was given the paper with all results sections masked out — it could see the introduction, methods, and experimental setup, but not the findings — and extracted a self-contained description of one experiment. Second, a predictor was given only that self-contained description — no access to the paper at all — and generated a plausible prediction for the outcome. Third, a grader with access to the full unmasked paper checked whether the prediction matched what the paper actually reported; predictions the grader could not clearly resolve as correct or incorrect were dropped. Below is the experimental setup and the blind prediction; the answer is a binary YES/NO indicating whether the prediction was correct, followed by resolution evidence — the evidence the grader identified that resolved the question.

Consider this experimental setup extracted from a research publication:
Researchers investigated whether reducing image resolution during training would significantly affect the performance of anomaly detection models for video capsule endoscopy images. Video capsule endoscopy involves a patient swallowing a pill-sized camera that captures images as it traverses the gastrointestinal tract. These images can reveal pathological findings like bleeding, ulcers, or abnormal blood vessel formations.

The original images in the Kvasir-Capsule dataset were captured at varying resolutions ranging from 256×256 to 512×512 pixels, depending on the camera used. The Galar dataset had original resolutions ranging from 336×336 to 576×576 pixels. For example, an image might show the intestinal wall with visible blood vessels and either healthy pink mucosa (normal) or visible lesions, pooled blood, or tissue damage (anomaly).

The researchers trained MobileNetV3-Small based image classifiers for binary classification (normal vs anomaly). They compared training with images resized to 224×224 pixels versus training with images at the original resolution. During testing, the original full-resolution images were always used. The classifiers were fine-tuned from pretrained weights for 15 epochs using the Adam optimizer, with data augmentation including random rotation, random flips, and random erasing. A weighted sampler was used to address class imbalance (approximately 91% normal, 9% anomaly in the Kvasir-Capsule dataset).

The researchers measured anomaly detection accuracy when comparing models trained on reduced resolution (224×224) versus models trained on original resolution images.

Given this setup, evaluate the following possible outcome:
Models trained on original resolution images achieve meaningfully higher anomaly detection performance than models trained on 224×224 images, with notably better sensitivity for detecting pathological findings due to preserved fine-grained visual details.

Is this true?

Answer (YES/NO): NO